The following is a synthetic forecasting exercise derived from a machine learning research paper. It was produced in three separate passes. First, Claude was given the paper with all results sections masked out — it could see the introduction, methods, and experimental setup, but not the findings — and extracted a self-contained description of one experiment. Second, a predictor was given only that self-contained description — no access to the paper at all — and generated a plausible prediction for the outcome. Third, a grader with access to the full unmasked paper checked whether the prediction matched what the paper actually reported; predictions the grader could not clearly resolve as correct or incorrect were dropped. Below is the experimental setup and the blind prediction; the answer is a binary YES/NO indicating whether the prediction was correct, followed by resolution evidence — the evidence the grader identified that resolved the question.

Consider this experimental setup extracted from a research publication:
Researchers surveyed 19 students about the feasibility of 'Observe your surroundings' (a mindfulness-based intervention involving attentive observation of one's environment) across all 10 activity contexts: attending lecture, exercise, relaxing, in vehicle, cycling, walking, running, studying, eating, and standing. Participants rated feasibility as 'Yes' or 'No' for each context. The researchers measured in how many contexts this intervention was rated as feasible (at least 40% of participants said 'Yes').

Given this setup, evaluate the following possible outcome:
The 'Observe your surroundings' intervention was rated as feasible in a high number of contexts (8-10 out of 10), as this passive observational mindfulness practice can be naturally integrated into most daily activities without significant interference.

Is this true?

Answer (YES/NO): YES